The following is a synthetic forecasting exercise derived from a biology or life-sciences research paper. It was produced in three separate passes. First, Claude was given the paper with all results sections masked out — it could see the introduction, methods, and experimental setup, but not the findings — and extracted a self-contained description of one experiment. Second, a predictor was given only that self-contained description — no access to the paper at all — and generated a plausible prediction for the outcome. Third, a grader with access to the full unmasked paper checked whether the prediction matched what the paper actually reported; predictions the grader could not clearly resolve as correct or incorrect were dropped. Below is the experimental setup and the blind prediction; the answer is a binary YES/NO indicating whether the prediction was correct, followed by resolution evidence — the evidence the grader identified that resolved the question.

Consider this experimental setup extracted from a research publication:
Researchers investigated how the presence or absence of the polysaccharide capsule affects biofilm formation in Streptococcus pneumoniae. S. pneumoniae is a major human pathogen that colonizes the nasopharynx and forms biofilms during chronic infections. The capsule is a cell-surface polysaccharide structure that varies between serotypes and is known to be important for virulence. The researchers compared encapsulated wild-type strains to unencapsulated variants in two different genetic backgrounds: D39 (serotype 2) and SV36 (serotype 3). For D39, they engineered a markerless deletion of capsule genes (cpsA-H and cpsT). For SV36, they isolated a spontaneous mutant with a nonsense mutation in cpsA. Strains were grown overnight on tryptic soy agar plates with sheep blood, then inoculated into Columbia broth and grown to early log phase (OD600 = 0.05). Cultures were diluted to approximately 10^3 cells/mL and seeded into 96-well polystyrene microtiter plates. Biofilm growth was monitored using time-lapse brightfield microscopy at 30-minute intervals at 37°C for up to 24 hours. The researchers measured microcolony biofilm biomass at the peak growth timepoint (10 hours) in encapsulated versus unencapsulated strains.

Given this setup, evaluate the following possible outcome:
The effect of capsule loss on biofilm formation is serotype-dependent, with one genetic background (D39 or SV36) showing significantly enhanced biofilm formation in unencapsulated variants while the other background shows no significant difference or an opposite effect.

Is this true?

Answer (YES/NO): NO